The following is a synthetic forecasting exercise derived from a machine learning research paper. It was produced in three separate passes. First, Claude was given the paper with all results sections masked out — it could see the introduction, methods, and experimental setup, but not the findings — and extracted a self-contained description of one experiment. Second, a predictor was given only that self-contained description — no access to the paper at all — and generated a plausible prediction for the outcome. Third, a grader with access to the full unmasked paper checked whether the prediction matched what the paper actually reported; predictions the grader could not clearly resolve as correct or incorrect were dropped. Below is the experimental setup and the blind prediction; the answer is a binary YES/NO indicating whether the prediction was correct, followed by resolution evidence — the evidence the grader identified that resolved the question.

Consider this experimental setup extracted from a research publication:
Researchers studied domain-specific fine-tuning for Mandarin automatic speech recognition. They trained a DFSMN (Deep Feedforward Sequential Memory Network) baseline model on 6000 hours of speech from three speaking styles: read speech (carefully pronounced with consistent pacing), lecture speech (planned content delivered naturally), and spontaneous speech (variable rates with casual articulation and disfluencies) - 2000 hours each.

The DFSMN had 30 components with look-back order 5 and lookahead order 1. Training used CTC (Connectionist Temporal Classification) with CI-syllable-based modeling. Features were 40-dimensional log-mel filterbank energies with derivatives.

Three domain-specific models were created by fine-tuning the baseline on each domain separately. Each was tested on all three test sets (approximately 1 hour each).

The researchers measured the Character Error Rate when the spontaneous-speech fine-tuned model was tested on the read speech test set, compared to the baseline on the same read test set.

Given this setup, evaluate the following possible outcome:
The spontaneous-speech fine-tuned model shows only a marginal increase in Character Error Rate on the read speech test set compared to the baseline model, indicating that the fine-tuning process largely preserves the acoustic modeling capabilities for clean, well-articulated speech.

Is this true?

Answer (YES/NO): NO